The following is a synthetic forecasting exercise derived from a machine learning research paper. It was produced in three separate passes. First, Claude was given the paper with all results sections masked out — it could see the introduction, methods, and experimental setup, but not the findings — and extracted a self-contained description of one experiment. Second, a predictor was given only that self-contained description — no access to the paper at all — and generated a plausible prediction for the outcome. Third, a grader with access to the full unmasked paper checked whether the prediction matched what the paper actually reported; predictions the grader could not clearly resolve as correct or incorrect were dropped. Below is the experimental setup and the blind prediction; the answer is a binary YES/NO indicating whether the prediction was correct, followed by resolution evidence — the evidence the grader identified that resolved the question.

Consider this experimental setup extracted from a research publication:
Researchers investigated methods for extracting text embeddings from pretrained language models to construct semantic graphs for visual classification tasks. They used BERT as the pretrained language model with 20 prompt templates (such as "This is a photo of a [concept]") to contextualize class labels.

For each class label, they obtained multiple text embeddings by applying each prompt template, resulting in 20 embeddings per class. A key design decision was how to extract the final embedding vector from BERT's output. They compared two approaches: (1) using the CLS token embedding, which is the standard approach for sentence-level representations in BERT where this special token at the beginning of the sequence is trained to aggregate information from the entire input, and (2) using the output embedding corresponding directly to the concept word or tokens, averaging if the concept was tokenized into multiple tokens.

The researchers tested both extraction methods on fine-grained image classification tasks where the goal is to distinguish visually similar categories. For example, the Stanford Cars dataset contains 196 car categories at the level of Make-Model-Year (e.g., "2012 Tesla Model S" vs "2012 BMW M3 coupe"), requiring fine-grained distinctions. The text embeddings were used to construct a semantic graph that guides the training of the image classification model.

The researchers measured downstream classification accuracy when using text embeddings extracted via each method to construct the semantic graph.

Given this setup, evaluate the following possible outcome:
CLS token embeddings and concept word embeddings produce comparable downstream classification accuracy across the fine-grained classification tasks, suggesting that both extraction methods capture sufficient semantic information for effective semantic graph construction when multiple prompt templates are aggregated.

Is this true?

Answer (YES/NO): NO